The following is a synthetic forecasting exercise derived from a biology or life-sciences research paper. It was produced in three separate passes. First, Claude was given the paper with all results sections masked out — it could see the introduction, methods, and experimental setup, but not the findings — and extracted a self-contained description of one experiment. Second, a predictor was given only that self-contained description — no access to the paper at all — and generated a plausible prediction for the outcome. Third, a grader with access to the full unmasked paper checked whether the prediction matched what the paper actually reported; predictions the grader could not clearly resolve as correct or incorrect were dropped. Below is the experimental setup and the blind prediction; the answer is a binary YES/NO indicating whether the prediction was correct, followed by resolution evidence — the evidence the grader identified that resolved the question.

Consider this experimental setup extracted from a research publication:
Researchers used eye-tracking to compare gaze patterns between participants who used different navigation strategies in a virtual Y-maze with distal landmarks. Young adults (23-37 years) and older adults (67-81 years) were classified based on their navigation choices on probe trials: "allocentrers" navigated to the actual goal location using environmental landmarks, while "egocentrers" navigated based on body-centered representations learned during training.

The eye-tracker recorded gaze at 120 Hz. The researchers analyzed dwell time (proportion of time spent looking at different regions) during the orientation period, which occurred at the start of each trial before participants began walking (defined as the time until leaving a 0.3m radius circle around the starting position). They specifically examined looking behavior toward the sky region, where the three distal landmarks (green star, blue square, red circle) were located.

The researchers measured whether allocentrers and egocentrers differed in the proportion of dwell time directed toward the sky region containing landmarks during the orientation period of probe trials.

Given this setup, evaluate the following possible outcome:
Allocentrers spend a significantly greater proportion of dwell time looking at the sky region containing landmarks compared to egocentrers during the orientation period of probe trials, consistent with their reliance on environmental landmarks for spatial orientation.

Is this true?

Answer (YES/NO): YES